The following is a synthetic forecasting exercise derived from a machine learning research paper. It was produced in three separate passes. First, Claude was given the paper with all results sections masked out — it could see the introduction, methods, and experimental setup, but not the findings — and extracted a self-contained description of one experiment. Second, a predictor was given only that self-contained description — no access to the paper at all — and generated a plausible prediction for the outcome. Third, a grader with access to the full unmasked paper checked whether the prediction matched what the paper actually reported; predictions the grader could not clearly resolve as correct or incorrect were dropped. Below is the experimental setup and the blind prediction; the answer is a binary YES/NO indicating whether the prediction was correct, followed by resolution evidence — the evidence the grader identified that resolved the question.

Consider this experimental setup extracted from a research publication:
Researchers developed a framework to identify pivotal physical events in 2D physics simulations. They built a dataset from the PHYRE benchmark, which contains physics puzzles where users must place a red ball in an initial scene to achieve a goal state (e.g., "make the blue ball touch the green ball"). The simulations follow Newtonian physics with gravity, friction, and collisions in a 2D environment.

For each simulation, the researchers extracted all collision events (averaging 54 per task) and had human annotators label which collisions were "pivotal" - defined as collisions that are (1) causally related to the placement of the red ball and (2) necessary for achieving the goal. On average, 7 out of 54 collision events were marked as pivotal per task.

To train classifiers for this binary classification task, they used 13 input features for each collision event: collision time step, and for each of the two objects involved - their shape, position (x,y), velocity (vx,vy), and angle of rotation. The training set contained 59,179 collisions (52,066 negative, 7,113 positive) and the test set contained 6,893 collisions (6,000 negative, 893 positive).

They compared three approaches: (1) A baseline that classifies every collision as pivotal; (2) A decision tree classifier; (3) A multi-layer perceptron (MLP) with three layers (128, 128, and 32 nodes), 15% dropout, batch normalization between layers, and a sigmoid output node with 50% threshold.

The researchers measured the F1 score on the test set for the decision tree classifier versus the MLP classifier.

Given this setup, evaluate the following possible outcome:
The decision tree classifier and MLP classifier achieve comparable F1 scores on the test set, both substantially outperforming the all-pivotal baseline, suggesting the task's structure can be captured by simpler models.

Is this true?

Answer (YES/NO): YES